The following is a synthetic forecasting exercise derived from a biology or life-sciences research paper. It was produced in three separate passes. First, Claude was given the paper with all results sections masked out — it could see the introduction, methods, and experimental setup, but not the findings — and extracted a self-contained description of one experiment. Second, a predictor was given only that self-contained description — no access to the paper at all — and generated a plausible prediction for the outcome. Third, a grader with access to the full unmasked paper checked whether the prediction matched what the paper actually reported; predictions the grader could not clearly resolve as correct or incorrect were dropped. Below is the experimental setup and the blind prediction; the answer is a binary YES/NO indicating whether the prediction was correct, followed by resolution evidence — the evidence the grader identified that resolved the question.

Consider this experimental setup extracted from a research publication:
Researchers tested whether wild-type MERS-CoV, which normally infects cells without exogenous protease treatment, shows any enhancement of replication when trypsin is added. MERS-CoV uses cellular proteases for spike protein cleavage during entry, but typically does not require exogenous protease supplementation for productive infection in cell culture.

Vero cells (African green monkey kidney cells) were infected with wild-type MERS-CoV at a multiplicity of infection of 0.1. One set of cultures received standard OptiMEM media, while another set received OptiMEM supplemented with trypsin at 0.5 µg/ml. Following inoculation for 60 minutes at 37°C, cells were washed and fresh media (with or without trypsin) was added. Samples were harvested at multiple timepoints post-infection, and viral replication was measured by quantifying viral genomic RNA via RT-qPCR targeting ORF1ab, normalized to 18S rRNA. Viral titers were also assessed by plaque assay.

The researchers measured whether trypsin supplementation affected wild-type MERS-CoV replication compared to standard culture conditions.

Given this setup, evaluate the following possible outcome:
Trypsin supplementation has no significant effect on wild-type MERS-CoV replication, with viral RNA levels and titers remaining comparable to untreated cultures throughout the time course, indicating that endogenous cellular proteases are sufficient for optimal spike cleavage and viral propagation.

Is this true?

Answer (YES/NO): NO